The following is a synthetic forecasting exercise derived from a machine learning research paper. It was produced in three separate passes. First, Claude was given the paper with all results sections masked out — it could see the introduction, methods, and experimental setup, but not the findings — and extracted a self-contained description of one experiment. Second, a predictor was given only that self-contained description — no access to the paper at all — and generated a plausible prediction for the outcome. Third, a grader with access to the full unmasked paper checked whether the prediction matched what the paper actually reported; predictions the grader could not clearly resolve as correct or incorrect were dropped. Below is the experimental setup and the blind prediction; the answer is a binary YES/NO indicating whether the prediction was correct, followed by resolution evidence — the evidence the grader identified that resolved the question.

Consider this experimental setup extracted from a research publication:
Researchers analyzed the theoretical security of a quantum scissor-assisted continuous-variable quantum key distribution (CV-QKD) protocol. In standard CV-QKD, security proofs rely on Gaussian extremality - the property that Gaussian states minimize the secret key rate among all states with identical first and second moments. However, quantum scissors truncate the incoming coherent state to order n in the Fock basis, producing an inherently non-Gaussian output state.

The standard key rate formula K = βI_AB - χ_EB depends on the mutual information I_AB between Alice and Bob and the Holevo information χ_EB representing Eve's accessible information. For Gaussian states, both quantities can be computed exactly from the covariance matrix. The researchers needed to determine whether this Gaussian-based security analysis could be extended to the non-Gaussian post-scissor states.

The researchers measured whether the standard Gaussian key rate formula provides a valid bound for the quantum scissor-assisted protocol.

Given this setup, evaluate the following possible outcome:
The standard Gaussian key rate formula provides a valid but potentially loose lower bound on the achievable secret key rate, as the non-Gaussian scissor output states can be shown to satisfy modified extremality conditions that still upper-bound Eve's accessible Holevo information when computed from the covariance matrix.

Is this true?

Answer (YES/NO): NO